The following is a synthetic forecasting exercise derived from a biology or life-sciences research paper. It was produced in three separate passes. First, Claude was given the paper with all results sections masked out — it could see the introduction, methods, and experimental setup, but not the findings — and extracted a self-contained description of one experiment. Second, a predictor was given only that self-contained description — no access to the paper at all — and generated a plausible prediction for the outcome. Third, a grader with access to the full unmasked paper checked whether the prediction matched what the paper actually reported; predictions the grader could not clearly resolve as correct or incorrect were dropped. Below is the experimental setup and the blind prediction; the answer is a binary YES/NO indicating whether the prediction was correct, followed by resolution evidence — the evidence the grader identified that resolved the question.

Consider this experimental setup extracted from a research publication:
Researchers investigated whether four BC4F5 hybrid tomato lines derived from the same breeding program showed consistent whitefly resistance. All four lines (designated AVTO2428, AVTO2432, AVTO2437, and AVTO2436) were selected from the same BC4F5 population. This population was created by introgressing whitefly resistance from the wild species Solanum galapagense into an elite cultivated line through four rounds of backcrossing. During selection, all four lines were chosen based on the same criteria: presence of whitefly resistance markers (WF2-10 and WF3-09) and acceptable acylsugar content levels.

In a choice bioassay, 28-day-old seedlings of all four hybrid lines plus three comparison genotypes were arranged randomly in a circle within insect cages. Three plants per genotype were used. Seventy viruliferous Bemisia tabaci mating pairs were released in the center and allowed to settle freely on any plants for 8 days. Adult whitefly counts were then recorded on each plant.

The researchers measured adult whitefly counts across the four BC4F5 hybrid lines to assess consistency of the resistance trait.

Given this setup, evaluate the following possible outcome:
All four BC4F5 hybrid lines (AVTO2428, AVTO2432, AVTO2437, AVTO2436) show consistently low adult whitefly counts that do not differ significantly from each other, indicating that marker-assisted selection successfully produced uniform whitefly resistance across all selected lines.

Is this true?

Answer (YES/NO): NO